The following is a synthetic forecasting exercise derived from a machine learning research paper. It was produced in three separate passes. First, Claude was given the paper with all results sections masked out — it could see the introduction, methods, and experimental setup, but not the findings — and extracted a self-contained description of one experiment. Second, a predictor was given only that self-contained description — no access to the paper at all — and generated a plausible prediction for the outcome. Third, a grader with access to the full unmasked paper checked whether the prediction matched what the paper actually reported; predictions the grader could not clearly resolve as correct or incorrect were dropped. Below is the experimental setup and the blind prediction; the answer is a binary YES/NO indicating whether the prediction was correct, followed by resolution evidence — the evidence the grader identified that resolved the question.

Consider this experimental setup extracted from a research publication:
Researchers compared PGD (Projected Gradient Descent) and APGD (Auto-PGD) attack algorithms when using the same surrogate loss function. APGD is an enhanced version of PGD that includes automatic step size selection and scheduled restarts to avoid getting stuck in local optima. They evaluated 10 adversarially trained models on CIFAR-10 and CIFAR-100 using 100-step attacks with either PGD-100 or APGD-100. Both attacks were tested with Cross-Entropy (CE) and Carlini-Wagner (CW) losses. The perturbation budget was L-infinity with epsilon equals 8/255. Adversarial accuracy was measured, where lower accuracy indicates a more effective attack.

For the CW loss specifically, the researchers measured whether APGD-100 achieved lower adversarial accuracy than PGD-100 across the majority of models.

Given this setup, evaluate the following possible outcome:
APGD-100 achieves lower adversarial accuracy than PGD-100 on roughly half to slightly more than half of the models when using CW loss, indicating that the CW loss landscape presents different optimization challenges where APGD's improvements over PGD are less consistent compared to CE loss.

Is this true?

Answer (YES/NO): YES